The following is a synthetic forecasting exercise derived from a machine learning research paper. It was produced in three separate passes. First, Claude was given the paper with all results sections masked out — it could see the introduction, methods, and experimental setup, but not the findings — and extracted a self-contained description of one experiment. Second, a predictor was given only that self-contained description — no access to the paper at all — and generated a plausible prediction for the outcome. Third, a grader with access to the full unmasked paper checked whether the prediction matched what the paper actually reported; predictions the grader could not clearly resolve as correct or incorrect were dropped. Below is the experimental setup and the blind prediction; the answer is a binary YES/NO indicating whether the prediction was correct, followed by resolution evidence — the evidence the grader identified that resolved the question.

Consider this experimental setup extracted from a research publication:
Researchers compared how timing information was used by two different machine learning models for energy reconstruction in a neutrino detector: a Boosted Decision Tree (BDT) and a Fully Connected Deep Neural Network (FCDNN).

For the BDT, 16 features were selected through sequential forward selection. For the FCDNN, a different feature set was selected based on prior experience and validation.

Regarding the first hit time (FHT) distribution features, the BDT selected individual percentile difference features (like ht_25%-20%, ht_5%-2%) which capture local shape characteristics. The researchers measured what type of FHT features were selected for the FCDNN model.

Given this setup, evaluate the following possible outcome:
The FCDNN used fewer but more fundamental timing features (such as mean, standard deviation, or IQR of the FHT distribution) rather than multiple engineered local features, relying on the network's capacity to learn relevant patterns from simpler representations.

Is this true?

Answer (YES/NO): NO